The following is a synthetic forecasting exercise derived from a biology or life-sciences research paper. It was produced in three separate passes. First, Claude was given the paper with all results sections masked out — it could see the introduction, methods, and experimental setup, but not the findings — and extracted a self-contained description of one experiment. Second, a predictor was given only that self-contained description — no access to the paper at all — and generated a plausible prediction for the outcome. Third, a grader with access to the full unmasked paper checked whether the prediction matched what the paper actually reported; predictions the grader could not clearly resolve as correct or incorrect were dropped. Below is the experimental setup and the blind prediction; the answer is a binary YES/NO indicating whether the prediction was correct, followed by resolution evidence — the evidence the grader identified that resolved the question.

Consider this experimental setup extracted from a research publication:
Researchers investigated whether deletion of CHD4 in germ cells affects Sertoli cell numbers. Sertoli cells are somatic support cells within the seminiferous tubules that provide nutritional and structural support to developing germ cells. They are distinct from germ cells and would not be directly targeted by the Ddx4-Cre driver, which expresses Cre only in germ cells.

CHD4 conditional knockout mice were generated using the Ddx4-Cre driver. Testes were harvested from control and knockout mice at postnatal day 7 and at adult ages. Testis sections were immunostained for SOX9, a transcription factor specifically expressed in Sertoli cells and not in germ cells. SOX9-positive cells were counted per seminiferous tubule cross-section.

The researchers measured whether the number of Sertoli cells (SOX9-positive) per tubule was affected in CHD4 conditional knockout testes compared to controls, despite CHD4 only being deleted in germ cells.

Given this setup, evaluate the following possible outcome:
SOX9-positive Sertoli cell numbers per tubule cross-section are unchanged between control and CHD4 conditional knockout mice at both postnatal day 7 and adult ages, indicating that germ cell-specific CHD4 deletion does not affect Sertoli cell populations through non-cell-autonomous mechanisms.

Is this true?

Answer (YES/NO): YES